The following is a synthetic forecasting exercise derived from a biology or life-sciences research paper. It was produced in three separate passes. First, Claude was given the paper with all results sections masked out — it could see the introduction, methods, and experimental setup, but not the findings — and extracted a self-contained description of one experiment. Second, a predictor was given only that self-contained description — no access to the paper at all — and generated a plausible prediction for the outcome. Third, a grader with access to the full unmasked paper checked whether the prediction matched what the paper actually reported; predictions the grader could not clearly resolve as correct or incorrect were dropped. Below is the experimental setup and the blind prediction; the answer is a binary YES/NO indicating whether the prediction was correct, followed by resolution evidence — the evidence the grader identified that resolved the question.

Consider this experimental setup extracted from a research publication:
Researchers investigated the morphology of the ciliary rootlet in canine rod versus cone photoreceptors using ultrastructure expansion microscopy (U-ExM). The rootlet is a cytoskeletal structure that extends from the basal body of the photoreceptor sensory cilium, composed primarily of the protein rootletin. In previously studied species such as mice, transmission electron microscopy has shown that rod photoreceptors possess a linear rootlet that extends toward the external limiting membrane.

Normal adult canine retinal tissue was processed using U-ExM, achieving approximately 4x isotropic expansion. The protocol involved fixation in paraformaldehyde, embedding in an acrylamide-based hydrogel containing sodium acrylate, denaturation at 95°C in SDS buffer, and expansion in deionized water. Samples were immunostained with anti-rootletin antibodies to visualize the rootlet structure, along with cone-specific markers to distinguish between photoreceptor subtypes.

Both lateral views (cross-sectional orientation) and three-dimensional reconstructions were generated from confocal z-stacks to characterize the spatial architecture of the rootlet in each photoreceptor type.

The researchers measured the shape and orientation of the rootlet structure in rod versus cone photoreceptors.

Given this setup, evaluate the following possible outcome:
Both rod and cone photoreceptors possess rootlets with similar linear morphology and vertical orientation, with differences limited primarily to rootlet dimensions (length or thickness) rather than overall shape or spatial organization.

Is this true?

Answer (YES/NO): NO